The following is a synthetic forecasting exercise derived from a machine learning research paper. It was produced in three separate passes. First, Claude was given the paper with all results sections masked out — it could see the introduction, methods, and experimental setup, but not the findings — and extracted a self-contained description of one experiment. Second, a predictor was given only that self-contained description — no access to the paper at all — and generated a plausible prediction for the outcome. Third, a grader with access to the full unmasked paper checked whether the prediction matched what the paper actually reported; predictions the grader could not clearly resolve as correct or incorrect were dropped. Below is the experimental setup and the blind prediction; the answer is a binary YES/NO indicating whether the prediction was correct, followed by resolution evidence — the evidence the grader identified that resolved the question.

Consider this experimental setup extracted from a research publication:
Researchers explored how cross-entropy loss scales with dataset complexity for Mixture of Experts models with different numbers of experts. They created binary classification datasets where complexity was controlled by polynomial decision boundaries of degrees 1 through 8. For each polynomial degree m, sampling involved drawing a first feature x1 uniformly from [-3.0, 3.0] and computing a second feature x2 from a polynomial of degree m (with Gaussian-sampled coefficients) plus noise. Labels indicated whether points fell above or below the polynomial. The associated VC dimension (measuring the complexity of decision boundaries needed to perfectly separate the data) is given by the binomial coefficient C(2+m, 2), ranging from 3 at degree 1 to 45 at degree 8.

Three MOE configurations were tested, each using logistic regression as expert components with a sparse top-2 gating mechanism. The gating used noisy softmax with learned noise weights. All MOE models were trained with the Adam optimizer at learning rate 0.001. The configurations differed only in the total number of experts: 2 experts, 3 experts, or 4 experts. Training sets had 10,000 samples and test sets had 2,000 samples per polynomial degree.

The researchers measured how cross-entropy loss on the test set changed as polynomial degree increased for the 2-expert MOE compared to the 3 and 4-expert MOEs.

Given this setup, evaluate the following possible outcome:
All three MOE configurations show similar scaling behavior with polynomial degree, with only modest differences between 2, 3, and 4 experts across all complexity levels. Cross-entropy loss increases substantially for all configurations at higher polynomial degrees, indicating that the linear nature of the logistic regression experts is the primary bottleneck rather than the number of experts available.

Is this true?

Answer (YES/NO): NO